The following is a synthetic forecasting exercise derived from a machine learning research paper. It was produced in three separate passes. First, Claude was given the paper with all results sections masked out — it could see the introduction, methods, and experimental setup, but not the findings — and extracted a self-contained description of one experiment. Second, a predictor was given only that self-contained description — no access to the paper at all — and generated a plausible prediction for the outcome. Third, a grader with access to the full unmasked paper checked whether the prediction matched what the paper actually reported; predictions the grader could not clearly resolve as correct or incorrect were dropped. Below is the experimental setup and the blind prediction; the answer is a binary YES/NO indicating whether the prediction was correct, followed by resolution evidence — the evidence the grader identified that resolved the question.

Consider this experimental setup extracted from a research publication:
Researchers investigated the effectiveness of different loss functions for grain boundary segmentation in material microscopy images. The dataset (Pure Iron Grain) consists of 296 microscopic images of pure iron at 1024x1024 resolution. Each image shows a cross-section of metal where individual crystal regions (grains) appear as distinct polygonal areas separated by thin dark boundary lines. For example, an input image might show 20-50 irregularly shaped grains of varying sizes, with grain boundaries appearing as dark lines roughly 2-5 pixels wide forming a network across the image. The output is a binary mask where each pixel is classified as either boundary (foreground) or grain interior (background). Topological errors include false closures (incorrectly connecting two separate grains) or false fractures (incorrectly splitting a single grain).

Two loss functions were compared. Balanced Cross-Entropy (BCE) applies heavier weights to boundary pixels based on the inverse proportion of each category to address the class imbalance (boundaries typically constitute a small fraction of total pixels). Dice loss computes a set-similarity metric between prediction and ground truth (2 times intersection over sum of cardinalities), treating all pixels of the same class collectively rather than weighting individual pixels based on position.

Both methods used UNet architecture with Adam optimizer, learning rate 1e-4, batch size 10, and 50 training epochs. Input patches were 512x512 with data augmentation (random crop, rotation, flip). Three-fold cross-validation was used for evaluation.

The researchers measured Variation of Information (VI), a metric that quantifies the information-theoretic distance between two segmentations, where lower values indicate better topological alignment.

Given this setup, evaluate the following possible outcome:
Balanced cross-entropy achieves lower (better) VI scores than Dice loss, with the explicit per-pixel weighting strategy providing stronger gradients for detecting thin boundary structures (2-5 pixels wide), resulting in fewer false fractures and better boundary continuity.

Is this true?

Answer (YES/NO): YES